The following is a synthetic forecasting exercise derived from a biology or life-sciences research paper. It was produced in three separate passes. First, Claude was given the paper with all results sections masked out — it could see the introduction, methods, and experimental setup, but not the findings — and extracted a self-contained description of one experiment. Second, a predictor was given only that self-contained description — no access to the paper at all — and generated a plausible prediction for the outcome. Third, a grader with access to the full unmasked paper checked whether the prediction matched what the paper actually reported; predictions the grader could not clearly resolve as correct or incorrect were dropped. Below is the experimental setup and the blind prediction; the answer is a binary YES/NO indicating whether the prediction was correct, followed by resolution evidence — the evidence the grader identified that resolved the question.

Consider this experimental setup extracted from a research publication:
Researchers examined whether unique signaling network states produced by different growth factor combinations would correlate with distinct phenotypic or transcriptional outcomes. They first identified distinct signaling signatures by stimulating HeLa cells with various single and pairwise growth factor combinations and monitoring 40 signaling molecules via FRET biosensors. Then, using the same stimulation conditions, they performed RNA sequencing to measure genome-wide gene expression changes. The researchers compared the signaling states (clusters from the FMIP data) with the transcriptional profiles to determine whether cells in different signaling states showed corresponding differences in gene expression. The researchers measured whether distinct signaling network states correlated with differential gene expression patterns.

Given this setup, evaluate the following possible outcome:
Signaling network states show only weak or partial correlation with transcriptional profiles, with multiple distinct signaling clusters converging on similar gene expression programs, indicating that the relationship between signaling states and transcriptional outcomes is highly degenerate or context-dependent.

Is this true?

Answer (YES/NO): NO